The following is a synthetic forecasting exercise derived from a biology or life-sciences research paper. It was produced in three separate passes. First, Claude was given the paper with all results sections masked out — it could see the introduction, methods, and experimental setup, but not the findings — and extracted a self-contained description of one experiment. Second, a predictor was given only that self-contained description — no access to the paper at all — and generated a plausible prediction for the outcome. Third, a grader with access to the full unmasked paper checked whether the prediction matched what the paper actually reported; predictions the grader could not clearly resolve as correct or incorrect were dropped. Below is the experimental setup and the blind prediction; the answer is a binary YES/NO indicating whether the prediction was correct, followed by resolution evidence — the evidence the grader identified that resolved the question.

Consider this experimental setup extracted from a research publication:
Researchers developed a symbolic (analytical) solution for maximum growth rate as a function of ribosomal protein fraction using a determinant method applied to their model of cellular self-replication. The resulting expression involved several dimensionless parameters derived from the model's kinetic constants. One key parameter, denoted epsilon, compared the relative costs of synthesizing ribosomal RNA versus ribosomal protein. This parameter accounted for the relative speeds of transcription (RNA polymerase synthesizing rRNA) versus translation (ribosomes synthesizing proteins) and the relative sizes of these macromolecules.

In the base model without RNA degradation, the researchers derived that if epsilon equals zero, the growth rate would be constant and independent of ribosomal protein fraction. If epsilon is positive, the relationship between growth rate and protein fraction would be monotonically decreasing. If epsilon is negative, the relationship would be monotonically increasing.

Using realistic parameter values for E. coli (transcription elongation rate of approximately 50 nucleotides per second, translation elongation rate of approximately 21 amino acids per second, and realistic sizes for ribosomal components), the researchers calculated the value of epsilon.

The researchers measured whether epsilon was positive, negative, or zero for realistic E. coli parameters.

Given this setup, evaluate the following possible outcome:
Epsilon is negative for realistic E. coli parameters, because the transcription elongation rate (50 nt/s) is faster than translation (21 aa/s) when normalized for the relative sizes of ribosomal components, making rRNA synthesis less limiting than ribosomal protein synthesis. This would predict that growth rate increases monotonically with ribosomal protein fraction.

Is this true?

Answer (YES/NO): NO